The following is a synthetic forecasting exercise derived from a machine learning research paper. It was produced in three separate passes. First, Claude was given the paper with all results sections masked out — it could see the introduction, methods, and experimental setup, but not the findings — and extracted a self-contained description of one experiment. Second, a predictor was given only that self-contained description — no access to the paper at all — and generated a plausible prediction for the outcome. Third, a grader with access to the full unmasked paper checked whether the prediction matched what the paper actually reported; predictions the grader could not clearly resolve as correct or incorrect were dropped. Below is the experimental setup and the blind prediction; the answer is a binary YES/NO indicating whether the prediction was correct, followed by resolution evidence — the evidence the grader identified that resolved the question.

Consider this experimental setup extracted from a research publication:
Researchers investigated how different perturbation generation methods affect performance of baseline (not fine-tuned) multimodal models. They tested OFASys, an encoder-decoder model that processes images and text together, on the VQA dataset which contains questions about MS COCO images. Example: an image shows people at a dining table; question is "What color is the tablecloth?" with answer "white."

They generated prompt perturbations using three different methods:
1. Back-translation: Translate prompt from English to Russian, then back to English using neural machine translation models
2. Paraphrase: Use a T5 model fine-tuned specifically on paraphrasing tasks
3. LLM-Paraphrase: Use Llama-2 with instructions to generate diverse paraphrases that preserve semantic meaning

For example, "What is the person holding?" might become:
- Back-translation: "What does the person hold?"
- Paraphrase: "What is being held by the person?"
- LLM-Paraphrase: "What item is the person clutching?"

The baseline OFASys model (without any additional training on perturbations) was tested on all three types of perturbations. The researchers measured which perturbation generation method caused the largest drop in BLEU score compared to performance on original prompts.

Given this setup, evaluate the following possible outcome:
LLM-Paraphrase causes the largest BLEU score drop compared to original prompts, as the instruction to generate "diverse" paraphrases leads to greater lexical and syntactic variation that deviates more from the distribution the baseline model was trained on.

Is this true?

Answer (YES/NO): YES